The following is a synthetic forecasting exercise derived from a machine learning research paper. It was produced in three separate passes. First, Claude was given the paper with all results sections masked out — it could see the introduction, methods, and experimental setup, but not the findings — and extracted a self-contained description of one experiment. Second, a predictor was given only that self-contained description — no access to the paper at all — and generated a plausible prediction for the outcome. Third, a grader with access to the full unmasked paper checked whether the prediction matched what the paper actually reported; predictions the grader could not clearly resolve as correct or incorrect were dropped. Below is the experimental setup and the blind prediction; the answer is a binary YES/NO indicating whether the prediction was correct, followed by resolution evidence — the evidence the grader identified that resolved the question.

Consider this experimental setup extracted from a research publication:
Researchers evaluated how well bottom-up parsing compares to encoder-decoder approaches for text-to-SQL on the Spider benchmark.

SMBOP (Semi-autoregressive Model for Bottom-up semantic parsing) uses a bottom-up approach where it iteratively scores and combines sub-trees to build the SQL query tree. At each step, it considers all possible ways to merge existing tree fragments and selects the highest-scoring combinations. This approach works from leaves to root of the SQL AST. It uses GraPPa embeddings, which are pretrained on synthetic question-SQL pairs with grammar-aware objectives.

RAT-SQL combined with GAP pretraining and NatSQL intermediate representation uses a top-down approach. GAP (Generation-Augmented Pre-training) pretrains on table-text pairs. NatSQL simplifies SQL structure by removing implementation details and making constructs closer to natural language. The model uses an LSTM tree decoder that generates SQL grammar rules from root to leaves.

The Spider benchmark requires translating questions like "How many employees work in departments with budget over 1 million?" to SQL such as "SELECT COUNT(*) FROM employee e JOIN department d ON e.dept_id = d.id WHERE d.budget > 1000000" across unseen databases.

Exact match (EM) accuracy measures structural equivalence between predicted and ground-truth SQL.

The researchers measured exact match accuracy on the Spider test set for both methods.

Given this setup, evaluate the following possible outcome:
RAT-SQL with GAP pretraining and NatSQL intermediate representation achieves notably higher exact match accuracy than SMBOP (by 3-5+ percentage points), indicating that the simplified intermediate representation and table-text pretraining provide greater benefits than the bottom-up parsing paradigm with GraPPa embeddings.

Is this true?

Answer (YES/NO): NO